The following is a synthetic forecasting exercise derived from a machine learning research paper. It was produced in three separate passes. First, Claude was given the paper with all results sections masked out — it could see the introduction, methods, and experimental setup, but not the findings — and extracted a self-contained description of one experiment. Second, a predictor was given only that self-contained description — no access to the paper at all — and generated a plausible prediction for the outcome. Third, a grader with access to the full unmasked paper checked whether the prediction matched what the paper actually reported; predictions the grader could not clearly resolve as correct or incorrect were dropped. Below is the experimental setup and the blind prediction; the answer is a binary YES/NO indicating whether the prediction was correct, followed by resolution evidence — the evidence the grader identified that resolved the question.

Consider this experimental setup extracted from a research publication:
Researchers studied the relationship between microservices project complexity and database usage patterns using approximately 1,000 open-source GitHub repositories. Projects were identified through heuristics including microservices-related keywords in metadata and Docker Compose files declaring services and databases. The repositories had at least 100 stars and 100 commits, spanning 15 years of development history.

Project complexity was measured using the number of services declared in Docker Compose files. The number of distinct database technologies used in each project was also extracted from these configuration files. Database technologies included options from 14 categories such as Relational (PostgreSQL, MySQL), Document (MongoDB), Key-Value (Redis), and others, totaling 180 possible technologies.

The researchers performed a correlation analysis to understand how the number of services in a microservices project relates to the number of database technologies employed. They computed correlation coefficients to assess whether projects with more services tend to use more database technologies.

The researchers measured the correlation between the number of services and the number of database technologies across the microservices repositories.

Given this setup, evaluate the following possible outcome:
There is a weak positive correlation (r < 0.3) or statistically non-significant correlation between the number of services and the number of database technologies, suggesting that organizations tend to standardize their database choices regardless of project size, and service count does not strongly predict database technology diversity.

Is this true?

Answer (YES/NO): NO